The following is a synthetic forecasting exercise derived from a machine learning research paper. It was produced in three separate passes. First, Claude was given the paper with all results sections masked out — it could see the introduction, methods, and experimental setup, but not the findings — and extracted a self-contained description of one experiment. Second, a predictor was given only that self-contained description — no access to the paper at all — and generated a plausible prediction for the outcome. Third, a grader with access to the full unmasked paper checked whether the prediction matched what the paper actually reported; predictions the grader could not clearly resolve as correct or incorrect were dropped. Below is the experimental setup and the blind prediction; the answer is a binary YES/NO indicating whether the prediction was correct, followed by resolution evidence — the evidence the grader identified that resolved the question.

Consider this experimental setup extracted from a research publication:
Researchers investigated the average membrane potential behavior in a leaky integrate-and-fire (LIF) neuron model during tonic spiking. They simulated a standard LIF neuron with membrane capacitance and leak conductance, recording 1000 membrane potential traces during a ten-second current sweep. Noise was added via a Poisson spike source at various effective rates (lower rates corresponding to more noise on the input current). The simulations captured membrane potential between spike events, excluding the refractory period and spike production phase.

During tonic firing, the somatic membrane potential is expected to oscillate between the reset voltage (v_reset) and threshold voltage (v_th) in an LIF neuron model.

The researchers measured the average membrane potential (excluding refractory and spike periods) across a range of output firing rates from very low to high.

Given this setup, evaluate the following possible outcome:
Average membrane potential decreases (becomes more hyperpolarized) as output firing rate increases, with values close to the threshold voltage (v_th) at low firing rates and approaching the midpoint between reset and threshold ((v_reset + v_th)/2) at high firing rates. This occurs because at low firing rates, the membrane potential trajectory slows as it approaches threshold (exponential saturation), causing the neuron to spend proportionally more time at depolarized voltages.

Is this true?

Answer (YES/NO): NO